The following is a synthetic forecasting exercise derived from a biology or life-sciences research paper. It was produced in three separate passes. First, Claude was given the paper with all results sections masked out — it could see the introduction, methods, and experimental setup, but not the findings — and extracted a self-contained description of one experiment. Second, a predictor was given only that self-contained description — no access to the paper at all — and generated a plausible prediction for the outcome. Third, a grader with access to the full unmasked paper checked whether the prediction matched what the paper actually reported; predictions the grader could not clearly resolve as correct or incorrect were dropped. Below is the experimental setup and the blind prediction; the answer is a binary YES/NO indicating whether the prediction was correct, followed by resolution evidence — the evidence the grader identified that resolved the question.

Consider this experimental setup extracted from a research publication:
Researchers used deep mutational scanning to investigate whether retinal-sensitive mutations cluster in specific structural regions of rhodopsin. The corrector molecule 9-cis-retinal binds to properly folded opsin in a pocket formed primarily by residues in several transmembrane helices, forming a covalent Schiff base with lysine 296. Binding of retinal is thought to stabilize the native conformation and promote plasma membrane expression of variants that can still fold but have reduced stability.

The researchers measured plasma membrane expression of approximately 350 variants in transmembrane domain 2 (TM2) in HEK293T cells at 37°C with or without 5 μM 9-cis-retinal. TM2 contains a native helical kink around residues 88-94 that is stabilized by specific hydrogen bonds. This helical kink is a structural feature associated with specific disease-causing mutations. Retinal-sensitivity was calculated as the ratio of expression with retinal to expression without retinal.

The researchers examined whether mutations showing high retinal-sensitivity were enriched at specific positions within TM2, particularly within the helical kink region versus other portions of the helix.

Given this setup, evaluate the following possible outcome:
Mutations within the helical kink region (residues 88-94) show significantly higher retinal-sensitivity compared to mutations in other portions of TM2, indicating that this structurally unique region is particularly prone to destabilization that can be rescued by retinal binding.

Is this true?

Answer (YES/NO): YES